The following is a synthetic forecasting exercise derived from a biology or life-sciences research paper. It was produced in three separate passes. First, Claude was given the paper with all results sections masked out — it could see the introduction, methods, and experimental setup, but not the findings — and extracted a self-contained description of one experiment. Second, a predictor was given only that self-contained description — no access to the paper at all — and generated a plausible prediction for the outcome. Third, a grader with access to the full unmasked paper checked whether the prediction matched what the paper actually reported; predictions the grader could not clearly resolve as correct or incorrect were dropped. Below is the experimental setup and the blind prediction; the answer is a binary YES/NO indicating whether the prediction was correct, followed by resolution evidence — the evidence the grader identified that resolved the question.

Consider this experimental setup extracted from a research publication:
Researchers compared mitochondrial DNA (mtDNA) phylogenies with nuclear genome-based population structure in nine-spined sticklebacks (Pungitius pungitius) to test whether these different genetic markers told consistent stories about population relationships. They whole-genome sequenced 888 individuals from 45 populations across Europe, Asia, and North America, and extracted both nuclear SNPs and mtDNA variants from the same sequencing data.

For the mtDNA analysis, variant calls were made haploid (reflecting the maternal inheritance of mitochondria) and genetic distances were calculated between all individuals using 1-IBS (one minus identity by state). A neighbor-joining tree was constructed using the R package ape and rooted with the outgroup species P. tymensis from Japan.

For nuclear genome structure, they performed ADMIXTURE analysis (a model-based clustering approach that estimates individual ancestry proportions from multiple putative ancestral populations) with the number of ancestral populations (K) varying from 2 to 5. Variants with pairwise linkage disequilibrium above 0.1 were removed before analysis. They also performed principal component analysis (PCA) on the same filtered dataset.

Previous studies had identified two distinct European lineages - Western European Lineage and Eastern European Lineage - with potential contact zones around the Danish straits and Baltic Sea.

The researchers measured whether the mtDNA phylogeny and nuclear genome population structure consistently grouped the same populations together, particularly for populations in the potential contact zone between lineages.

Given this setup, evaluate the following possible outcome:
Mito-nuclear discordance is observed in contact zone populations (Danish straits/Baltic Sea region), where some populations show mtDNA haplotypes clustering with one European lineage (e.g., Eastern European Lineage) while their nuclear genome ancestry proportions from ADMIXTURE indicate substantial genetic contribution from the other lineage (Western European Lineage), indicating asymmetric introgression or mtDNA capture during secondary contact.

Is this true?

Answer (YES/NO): YES